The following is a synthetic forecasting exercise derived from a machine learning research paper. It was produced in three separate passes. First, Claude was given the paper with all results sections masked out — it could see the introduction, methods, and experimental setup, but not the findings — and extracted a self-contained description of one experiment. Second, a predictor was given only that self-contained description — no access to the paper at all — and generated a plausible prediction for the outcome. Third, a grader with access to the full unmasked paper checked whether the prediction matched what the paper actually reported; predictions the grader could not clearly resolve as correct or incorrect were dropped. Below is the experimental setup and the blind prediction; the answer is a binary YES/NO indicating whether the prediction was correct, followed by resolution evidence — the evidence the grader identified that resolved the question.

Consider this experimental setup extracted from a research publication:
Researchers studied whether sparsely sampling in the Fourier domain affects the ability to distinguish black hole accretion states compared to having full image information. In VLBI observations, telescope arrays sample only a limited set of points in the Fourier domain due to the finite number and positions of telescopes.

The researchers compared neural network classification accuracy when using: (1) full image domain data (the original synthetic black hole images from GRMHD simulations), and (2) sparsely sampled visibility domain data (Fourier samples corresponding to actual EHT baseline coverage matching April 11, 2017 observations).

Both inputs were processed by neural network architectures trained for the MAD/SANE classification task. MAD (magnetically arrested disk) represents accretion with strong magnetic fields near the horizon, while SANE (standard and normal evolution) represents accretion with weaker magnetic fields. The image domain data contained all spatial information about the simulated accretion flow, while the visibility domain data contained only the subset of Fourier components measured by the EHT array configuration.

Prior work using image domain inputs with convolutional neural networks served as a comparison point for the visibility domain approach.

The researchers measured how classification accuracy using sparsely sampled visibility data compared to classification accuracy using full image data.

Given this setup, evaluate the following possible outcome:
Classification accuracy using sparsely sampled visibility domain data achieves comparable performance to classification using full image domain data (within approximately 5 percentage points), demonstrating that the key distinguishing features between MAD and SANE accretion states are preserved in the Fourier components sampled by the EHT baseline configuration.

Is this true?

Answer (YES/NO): NO